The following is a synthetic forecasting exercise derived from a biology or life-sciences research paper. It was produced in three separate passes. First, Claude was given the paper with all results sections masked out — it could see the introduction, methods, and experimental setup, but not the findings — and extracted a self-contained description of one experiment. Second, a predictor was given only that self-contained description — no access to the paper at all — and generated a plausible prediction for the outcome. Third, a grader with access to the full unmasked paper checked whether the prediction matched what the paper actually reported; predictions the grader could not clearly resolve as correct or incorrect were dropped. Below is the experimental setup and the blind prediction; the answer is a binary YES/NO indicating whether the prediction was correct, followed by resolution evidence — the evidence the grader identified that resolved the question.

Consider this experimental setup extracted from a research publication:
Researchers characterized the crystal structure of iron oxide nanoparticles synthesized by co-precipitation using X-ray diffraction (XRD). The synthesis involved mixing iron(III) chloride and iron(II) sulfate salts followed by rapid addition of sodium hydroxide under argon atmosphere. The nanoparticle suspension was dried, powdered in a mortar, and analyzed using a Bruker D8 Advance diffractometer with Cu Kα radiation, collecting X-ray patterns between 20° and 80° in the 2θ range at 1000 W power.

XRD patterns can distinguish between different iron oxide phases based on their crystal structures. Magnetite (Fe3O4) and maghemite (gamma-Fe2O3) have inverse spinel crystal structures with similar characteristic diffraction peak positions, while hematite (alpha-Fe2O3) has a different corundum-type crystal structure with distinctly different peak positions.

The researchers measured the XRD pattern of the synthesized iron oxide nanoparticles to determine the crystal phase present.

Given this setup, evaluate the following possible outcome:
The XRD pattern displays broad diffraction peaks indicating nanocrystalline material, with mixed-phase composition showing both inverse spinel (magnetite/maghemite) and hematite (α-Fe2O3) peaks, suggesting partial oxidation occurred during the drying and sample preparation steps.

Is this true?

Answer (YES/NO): NO